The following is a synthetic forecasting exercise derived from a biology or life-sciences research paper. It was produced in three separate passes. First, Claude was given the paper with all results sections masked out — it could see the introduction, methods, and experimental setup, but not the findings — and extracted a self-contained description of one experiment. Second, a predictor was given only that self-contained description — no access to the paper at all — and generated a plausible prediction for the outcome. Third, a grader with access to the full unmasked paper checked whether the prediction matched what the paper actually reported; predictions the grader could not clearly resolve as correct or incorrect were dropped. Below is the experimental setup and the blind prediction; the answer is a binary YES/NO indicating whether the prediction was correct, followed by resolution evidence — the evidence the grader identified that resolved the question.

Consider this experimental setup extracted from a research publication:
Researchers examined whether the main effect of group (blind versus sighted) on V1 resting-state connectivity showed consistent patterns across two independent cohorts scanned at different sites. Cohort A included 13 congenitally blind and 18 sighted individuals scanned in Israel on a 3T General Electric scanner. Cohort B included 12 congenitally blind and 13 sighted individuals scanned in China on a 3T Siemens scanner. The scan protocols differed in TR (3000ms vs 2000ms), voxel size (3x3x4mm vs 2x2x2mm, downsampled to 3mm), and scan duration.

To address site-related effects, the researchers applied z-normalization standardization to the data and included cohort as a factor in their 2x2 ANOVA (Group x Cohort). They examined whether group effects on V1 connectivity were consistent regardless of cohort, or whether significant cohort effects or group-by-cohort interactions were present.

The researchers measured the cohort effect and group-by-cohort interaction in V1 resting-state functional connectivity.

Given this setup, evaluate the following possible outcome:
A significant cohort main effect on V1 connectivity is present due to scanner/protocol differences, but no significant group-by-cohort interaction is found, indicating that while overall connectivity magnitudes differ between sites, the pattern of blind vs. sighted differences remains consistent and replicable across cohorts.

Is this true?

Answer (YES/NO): NO